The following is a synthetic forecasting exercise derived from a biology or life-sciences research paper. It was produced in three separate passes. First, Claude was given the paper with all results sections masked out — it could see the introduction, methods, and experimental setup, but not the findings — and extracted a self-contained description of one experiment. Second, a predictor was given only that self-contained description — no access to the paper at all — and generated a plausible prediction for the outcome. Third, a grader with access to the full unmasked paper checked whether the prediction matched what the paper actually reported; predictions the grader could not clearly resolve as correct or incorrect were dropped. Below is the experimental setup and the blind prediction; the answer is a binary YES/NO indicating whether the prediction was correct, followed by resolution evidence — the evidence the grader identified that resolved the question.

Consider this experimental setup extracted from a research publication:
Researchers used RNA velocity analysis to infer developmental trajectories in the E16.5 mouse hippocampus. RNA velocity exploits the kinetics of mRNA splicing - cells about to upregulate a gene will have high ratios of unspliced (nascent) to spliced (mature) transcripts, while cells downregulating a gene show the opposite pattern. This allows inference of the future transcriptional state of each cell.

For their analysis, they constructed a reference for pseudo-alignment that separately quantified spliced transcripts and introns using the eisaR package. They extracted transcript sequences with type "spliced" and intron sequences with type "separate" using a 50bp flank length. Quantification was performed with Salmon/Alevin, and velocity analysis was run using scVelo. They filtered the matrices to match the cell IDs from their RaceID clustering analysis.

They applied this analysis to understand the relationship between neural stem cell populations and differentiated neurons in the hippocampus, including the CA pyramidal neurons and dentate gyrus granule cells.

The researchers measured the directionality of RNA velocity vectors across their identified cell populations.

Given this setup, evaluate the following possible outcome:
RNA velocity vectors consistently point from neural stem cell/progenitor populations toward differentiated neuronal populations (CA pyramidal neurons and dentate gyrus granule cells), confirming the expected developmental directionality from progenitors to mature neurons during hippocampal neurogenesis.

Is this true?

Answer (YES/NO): YES